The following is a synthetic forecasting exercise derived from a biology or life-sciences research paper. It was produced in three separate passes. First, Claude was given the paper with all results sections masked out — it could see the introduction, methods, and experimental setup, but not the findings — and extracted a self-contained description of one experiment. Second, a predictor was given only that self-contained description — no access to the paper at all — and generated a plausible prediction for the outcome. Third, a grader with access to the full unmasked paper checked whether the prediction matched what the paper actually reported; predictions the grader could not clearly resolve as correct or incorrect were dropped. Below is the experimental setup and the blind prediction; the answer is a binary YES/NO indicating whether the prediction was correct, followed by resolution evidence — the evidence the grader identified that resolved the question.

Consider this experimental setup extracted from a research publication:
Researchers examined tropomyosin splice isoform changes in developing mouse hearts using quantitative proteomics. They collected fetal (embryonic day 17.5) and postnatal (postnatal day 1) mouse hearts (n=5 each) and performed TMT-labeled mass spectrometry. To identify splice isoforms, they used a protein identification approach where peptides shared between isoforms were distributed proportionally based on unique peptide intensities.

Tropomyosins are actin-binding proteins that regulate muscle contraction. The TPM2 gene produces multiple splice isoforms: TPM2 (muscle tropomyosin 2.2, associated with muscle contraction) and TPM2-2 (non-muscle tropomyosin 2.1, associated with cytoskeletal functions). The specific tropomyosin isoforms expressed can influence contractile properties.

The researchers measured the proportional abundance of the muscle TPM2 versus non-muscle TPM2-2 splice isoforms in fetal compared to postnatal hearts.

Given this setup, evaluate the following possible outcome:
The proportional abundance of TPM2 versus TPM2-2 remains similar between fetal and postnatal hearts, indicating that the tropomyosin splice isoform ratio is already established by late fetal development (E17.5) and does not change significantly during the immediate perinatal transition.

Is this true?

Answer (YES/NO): NO